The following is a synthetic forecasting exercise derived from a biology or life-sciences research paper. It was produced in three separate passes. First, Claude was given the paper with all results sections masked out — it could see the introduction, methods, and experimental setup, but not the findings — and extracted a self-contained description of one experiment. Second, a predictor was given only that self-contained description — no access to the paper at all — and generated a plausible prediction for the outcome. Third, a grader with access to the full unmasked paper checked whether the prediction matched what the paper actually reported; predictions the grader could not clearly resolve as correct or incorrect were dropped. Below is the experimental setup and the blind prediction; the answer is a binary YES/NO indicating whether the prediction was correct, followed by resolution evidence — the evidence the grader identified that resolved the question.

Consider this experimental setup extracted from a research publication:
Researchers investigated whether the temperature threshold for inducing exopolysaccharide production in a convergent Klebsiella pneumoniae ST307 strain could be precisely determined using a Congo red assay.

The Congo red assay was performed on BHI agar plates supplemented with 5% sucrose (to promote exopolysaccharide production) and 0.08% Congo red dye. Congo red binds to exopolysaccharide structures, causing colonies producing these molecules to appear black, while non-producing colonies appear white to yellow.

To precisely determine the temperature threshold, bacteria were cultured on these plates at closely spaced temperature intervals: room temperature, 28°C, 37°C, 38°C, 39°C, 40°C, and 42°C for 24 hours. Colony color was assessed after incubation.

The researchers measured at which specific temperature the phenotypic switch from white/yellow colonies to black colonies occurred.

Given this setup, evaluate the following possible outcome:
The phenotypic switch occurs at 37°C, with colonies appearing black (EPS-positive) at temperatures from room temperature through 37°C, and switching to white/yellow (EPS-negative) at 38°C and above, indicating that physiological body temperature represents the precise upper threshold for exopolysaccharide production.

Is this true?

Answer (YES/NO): NO